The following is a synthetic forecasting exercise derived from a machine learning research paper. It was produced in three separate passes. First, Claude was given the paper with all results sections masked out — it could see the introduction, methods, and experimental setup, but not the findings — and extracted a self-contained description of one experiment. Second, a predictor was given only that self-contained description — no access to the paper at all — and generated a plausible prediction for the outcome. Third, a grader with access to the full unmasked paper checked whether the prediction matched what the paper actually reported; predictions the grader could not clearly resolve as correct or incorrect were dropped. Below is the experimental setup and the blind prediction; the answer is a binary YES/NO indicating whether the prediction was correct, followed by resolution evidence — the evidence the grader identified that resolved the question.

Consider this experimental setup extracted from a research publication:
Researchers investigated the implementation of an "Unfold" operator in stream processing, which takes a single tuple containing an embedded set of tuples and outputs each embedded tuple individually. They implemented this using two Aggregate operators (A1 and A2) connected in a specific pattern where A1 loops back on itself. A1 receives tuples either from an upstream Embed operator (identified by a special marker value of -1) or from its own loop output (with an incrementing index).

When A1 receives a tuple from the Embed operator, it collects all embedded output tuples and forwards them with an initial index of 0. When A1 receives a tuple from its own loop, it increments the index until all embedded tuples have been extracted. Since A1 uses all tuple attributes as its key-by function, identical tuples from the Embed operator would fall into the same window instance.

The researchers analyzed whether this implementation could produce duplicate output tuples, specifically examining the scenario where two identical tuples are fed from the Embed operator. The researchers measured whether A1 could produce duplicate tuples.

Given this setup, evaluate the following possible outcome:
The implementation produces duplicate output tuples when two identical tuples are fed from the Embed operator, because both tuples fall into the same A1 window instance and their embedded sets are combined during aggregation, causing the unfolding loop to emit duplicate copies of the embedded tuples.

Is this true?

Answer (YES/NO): NO